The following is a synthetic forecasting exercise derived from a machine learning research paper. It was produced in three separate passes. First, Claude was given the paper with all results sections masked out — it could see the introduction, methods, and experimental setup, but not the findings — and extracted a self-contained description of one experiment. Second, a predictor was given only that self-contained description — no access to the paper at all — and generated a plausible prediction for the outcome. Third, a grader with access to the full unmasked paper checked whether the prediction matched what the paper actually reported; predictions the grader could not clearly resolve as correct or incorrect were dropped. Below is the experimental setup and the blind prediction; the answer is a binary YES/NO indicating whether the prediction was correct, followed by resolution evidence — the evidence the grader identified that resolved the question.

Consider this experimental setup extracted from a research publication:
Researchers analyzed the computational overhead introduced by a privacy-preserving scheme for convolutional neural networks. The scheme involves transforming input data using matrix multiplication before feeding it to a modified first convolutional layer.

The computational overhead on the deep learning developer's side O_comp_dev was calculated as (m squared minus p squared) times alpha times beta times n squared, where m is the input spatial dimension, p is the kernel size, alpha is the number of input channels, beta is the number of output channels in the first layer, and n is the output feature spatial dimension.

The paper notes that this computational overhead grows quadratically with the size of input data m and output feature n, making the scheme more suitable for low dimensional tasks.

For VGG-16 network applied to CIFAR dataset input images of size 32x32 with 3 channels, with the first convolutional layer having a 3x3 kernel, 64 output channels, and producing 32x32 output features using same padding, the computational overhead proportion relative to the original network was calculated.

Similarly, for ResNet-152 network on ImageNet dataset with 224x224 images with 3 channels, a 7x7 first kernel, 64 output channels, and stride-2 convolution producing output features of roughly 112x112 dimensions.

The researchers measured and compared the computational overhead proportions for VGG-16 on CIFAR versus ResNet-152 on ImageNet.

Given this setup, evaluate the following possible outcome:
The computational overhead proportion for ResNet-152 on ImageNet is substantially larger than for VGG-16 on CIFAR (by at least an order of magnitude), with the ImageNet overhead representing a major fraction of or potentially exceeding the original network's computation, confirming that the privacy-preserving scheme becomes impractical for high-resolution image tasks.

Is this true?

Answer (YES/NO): YES